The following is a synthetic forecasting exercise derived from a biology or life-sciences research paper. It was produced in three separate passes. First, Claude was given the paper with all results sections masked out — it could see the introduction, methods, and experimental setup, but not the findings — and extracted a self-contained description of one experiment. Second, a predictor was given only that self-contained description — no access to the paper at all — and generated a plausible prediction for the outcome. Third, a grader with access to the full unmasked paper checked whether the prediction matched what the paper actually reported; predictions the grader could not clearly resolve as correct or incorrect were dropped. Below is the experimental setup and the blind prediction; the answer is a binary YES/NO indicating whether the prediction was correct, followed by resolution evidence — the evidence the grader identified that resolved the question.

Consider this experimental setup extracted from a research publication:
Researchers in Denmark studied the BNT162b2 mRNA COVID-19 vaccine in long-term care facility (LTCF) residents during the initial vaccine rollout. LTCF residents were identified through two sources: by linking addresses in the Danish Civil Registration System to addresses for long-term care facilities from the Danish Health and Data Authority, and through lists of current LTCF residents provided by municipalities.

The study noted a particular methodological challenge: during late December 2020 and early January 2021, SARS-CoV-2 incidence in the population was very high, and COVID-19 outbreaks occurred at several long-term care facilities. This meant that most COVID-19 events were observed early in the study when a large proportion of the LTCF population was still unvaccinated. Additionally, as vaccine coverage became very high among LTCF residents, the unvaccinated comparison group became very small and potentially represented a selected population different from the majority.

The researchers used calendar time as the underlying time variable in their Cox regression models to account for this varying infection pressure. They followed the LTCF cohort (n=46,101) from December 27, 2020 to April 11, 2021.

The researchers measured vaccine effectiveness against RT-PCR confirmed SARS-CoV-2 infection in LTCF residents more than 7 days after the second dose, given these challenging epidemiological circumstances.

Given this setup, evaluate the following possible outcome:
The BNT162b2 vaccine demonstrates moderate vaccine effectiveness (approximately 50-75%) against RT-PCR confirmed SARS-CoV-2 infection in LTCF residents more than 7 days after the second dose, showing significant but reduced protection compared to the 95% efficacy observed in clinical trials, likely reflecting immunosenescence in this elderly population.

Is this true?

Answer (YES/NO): YES